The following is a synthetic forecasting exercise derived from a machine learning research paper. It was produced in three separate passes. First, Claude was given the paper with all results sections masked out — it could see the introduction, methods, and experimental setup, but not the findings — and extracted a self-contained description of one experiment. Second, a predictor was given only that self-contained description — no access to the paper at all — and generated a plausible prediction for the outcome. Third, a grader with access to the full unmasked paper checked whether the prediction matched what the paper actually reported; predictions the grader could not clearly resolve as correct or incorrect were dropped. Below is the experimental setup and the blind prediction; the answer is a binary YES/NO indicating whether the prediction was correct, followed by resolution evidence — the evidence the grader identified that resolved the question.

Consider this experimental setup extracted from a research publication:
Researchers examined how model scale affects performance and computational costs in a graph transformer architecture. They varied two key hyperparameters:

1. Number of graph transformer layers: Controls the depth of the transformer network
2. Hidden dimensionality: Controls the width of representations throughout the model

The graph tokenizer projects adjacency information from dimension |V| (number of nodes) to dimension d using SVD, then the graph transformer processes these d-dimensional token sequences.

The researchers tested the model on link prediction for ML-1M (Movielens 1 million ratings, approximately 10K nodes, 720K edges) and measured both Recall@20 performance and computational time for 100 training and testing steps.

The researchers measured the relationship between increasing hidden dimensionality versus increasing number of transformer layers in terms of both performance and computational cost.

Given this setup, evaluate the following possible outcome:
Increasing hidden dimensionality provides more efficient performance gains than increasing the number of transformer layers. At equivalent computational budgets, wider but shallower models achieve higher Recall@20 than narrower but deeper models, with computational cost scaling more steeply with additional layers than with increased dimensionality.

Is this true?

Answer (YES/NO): NO